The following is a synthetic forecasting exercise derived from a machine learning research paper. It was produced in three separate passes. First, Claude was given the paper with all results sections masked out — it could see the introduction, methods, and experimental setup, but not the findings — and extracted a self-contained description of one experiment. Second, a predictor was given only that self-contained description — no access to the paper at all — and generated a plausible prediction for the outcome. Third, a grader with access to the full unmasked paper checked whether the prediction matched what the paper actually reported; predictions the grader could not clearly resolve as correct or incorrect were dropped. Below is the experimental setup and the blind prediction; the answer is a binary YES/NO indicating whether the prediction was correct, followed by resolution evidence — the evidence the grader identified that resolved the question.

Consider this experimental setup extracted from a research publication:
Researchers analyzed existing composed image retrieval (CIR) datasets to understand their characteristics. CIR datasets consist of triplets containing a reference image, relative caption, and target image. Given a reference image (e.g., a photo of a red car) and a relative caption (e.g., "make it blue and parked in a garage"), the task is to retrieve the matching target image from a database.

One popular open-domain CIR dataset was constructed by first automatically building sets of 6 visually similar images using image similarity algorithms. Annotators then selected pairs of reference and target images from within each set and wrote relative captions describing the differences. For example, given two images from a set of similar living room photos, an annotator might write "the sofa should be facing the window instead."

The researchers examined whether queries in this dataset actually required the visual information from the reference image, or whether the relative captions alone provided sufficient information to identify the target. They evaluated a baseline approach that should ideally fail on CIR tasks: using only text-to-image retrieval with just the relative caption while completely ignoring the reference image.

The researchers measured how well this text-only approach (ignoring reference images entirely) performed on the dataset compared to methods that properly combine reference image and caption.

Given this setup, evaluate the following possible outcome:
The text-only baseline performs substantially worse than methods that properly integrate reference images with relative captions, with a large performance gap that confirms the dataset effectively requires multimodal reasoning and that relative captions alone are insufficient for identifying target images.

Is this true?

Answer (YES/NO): NO